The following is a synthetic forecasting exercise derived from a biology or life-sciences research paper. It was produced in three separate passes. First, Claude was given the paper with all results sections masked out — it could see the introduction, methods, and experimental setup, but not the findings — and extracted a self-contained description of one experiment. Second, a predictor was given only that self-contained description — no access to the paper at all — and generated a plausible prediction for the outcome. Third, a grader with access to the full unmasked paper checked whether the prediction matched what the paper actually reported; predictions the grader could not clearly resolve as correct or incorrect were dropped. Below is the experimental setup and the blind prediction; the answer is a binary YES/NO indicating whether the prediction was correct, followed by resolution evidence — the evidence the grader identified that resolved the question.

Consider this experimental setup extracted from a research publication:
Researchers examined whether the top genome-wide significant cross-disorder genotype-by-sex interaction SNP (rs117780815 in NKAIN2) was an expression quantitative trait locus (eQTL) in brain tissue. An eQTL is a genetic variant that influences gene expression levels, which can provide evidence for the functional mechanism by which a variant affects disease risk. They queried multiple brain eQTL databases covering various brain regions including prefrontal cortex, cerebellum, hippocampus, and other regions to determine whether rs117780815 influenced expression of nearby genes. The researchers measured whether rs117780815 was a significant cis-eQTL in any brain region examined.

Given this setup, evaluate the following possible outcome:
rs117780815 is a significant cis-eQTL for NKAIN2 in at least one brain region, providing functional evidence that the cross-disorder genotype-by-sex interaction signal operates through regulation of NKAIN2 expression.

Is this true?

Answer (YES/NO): NO